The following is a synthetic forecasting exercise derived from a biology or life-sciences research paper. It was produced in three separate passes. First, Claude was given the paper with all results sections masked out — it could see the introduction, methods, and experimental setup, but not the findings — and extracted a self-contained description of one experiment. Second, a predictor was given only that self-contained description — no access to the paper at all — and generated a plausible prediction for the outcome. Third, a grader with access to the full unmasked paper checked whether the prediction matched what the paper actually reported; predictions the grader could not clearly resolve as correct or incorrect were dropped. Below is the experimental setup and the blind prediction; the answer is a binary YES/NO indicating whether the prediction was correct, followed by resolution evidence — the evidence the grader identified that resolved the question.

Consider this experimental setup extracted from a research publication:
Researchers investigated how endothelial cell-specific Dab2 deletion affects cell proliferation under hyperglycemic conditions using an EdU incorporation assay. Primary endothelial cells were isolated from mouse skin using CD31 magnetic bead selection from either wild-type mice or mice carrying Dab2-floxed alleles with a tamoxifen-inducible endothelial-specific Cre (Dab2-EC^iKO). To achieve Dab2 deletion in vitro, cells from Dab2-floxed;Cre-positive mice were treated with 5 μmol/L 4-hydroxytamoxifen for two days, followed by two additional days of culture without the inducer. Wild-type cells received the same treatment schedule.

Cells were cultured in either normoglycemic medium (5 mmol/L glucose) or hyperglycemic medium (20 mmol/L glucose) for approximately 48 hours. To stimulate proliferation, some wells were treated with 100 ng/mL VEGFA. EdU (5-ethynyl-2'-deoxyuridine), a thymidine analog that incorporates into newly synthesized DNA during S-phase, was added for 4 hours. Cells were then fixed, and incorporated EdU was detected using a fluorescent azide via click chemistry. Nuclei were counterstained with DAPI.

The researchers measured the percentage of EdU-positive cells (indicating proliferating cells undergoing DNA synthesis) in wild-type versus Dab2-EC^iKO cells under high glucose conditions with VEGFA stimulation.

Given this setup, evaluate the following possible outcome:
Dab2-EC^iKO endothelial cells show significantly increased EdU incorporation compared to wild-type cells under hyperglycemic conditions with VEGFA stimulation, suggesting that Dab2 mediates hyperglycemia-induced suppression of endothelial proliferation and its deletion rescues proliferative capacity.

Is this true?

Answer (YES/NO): NO